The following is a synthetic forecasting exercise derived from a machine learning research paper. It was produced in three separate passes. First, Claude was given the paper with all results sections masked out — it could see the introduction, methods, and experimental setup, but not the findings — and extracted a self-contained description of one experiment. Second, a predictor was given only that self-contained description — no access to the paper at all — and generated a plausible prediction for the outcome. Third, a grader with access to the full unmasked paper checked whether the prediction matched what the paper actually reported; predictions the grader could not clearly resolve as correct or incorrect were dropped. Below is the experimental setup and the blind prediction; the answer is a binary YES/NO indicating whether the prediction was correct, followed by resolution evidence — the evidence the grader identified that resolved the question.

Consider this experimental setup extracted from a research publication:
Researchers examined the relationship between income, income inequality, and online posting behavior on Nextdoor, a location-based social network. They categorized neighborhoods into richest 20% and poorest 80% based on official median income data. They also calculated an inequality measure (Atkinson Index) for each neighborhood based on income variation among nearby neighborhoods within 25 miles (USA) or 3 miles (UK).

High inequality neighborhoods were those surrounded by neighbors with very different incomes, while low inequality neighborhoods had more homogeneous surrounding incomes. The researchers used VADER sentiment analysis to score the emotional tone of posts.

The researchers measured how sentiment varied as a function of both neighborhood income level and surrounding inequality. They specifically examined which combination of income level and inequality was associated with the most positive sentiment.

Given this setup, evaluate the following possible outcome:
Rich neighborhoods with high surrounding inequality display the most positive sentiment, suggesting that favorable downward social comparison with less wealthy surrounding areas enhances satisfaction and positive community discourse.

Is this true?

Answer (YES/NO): NO